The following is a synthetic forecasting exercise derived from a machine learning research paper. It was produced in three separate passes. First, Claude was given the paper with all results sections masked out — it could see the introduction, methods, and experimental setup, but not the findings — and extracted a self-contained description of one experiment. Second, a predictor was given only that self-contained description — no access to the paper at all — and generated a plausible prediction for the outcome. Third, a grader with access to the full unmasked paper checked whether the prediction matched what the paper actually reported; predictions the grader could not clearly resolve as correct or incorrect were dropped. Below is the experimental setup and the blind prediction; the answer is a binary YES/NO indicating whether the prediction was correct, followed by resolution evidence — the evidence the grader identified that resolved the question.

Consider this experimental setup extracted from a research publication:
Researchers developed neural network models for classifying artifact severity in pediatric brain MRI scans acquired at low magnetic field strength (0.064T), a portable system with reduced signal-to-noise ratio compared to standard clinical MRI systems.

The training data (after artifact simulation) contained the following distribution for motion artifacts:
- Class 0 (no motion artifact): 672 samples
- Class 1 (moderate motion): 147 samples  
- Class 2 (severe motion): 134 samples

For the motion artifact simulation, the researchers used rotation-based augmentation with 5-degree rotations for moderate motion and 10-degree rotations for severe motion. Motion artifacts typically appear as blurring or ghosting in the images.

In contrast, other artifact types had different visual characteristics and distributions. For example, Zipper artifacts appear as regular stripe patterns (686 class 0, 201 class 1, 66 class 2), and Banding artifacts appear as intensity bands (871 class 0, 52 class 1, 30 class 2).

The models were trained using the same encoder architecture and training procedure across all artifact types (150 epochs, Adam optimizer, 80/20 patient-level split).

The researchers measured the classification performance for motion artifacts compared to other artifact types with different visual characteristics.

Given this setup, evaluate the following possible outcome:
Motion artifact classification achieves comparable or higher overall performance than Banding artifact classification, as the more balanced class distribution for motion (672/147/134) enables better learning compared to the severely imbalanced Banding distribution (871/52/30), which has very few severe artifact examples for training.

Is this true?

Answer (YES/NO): NO